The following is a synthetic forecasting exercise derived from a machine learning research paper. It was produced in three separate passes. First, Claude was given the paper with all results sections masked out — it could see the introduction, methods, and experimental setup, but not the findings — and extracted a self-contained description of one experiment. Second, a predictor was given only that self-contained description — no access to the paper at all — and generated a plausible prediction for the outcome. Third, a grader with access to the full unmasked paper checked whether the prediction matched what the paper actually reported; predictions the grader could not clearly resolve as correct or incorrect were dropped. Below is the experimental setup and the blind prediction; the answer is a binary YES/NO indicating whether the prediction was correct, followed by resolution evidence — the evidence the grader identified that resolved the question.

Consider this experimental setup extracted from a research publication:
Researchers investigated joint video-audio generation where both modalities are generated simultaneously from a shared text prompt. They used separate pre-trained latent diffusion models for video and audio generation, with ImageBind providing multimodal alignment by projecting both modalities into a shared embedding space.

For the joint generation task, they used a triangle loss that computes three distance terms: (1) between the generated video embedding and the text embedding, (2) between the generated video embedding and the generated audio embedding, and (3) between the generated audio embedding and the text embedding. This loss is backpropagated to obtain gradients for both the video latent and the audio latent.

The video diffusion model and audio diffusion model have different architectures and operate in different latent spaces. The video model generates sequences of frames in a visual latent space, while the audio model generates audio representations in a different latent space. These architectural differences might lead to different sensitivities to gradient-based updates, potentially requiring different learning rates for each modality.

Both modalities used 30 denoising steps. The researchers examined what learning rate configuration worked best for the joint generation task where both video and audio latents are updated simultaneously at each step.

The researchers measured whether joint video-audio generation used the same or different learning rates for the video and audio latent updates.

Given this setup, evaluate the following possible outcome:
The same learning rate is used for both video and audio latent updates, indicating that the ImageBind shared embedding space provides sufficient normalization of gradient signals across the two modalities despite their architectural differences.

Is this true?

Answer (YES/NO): NO